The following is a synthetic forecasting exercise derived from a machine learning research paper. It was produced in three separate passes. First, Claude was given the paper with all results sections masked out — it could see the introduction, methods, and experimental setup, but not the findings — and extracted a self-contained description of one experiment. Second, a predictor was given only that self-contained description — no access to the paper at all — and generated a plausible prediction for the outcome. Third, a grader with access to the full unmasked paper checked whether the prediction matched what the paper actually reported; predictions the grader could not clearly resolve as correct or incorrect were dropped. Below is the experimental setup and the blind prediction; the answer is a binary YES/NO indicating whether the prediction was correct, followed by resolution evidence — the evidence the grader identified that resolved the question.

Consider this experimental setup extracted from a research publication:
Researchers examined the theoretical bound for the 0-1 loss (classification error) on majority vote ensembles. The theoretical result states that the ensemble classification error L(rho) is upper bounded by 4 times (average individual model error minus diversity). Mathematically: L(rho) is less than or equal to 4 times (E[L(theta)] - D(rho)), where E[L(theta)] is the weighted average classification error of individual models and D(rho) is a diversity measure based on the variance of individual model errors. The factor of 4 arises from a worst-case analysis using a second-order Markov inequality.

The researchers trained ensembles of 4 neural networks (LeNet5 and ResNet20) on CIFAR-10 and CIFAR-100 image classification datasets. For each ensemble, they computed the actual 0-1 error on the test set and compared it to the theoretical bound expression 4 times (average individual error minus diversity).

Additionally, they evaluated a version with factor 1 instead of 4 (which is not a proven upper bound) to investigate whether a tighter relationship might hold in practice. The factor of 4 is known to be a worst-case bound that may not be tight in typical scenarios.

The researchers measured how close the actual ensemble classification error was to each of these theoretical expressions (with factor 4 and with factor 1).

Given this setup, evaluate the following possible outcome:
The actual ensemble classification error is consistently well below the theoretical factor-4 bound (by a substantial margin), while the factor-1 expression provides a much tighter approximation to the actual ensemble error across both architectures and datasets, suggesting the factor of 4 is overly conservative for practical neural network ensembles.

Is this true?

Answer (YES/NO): NO